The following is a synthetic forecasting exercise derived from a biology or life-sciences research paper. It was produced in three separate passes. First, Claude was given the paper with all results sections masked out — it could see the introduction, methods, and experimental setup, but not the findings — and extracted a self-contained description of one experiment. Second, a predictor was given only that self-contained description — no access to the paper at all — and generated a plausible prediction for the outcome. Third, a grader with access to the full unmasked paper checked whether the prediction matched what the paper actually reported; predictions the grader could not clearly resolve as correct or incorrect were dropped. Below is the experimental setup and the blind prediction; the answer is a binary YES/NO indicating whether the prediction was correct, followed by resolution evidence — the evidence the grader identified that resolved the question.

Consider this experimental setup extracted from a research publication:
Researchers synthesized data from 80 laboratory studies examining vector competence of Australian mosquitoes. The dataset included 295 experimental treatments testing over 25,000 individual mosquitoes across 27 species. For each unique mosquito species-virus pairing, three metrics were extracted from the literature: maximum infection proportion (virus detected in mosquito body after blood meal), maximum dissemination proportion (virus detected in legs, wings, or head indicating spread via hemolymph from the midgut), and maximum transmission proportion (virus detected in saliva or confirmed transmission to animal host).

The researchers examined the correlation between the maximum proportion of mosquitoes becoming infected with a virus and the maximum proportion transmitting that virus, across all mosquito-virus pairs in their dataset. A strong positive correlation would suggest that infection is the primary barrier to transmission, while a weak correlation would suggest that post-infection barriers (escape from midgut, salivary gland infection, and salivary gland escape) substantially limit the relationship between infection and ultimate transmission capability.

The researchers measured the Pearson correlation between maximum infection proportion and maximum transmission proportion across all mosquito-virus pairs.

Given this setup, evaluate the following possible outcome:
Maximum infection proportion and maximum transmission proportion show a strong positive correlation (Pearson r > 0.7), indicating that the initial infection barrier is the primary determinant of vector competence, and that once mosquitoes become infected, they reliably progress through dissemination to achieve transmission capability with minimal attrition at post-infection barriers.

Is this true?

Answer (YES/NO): YES